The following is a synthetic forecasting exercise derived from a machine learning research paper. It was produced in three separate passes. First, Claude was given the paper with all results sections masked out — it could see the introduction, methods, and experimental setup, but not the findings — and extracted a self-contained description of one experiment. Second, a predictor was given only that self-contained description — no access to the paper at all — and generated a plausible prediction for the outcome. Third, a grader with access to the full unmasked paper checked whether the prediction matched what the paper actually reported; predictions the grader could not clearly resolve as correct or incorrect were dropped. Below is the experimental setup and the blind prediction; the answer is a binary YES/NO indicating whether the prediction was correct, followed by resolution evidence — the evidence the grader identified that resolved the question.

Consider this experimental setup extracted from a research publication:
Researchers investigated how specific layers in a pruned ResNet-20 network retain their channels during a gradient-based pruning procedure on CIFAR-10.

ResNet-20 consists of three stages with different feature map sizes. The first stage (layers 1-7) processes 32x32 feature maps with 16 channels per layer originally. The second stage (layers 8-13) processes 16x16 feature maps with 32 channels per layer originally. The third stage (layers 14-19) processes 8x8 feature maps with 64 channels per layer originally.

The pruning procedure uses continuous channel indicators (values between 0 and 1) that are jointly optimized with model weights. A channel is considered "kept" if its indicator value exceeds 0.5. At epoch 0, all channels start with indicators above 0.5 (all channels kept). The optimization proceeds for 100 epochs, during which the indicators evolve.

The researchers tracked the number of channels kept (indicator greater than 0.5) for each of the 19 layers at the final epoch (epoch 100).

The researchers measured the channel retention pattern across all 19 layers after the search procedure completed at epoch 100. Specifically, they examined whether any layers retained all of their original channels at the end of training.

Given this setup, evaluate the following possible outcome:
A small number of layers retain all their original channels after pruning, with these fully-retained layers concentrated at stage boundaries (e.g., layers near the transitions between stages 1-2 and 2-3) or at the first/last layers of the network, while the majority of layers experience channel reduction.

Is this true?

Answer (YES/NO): NO